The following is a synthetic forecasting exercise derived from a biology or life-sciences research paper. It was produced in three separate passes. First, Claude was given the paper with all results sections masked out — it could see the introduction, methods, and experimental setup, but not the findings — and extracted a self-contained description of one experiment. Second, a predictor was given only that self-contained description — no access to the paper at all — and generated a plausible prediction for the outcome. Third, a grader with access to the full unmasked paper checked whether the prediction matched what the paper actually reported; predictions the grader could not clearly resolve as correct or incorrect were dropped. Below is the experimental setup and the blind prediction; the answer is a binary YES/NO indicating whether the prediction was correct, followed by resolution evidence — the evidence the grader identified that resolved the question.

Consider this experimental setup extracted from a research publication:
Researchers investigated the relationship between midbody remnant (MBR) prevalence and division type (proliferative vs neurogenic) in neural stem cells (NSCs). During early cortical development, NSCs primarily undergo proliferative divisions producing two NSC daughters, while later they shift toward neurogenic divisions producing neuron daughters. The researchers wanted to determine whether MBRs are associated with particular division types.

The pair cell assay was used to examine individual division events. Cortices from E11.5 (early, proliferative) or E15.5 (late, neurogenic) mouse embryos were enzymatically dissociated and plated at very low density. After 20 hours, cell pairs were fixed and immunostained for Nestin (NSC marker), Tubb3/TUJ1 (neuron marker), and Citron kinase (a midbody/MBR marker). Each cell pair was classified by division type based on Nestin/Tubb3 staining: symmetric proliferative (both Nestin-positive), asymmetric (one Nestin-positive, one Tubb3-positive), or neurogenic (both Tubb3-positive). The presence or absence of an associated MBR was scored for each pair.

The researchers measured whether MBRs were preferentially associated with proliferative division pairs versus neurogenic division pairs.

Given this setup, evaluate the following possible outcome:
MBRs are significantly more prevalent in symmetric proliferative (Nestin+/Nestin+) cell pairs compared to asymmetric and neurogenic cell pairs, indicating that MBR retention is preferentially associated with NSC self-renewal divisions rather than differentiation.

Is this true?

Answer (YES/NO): YES